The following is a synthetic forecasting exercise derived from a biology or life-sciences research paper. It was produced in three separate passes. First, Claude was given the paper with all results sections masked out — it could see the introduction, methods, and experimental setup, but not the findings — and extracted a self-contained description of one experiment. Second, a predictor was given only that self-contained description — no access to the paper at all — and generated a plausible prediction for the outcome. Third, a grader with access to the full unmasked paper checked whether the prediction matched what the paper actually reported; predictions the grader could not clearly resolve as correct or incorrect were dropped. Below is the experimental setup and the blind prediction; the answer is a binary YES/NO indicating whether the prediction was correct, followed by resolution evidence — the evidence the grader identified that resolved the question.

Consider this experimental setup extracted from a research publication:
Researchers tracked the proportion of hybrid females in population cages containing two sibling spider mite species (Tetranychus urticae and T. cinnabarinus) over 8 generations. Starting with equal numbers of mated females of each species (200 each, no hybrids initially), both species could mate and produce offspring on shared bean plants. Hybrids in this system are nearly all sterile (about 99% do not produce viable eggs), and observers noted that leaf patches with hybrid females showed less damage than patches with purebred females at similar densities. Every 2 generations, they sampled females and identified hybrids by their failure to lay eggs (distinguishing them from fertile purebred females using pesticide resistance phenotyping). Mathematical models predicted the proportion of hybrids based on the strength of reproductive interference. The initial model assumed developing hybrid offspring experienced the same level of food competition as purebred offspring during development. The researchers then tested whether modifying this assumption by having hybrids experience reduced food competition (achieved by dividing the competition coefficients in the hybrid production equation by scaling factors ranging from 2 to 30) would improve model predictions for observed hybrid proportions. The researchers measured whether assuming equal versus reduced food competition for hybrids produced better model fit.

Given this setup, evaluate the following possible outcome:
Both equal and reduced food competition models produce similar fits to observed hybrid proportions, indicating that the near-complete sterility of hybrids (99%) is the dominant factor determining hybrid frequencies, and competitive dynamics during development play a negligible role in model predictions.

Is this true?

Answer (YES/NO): NO